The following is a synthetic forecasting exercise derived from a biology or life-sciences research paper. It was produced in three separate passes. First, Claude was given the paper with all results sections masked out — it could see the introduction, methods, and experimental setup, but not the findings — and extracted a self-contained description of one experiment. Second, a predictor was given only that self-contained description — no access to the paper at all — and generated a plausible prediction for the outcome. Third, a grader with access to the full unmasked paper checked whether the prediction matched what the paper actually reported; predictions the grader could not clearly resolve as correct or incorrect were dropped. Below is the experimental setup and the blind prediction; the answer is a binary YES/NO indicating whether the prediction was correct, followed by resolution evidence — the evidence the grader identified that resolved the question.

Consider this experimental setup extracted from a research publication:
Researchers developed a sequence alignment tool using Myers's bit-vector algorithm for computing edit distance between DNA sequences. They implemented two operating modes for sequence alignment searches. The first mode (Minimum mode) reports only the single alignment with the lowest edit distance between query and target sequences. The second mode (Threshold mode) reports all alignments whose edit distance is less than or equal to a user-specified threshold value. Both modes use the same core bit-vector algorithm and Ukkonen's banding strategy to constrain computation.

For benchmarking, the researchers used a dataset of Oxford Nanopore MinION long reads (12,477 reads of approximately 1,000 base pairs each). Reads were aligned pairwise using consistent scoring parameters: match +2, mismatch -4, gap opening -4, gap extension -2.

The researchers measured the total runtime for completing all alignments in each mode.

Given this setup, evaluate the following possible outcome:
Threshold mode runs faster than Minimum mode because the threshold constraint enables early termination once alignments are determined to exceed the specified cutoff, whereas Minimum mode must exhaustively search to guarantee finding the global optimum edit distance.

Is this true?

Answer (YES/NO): NO